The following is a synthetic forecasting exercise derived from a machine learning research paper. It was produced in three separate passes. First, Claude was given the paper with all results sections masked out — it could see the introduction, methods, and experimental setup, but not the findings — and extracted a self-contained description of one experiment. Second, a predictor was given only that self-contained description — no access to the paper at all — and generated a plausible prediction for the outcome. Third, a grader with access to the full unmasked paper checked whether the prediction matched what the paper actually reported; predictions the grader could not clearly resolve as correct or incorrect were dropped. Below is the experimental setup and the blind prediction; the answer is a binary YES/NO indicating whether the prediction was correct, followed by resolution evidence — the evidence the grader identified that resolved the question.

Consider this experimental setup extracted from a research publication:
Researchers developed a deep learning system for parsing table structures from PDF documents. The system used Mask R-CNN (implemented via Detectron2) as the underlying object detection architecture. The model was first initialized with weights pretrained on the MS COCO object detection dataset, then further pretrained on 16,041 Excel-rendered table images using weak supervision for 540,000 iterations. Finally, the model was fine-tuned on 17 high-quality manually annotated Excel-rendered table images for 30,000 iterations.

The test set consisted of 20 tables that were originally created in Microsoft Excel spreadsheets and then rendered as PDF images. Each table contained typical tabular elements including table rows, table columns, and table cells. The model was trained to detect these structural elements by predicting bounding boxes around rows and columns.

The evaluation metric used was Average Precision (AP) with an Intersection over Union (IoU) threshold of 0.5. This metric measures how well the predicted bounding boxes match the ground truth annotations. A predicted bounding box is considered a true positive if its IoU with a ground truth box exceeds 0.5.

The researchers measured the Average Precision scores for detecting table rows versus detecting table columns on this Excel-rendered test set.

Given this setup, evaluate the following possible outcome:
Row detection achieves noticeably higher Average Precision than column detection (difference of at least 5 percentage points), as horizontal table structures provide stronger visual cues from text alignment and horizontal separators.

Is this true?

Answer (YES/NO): YES